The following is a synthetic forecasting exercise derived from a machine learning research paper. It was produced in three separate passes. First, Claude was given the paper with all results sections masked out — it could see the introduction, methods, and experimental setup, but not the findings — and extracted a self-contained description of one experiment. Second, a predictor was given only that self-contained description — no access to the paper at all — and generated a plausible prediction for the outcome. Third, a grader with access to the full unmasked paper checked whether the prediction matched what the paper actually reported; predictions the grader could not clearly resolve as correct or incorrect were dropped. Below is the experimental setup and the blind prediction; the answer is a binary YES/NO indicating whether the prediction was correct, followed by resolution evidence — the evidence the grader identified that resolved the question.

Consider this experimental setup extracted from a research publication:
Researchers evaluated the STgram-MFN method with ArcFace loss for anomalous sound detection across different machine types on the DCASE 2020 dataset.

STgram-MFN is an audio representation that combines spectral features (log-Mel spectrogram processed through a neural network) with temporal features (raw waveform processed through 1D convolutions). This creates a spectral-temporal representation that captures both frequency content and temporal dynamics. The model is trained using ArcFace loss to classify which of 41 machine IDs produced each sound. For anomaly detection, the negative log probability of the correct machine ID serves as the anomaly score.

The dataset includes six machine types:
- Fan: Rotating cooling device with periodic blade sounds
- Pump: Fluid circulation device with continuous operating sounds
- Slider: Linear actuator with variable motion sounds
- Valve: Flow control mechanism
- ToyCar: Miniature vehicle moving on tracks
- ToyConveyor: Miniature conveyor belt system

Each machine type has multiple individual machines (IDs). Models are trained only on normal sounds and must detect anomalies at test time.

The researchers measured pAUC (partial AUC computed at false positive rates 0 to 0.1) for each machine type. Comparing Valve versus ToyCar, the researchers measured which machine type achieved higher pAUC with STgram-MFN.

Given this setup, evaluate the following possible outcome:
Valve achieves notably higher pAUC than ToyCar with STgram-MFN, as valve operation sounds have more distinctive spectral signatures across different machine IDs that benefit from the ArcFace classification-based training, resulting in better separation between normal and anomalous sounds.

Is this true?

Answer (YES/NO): YES